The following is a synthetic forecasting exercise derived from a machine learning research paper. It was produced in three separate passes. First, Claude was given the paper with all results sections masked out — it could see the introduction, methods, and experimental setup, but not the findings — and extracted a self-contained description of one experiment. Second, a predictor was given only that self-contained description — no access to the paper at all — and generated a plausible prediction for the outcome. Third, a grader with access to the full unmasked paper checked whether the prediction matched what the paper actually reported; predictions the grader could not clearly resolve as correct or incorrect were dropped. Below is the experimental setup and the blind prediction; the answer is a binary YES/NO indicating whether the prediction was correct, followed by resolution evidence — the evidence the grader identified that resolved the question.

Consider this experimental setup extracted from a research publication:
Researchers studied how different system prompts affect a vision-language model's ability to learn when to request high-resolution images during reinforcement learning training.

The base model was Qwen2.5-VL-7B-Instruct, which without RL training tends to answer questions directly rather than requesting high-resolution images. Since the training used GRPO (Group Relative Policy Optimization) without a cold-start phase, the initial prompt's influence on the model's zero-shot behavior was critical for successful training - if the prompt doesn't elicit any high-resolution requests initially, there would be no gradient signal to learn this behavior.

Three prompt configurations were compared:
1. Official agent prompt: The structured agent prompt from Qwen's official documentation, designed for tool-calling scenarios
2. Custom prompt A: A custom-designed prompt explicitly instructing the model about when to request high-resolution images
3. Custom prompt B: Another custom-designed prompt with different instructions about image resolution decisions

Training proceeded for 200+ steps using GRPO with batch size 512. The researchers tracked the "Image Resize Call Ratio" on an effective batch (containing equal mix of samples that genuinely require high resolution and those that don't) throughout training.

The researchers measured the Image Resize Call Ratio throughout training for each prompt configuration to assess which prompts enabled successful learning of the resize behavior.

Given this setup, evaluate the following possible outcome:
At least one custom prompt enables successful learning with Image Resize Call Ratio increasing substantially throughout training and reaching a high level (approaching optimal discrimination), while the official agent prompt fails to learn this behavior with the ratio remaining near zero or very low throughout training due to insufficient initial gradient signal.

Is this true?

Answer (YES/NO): NO